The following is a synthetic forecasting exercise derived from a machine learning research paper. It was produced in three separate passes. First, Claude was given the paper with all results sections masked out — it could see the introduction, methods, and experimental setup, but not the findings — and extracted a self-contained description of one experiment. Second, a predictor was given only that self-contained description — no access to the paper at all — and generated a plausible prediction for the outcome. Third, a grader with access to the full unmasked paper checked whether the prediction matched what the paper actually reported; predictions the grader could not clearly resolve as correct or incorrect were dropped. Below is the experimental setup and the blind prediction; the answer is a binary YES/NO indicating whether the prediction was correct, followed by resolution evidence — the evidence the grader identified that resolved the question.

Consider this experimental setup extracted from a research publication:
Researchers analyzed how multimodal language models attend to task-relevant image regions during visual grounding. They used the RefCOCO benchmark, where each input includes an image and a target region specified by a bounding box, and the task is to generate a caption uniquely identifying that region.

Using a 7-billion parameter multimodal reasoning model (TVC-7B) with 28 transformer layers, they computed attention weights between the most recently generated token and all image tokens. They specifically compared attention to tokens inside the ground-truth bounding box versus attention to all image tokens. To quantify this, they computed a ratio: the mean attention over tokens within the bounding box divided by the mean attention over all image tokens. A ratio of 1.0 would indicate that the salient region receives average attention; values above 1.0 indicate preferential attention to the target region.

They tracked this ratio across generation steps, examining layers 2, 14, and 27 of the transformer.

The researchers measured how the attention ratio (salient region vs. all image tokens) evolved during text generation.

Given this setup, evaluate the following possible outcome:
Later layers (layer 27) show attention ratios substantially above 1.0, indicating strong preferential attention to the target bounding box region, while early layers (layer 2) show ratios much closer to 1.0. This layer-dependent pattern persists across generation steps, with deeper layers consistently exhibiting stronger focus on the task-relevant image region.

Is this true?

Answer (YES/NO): NO